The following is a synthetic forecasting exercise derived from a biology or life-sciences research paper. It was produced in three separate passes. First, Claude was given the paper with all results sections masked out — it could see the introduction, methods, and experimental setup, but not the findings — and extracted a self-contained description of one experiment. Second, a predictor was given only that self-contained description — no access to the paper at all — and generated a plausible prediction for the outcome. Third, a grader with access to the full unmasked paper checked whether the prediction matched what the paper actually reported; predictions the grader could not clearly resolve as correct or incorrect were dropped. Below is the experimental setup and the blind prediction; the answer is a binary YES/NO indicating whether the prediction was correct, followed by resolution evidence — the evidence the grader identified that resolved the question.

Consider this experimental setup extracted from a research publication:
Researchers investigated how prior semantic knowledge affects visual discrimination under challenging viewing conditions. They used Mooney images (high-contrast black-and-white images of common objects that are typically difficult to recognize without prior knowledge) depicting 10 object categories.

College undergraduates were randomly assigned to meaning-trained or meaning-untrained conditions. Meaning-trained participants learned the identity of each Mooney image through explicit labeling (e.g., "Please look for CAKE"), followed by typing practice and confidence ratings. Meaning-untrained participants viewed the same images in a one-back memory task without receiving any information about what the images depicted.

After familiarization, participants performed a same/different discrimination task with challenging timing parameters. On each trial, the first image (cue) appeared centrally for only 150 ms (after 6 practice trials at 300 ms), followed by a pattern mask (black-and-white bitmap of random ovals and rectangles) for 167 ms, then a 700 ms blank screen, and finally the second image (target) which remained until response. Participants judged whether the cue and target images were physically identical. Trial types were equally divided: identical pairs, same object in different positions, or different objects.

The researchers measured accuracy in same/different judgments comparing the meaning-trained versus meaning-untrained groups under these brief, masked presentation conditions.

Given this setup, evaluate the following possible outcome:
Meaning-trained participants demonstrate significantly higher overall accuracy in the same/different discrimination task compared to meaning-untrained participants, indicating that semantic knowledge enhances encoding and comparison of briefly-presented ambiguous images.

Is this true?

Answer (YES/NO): YES